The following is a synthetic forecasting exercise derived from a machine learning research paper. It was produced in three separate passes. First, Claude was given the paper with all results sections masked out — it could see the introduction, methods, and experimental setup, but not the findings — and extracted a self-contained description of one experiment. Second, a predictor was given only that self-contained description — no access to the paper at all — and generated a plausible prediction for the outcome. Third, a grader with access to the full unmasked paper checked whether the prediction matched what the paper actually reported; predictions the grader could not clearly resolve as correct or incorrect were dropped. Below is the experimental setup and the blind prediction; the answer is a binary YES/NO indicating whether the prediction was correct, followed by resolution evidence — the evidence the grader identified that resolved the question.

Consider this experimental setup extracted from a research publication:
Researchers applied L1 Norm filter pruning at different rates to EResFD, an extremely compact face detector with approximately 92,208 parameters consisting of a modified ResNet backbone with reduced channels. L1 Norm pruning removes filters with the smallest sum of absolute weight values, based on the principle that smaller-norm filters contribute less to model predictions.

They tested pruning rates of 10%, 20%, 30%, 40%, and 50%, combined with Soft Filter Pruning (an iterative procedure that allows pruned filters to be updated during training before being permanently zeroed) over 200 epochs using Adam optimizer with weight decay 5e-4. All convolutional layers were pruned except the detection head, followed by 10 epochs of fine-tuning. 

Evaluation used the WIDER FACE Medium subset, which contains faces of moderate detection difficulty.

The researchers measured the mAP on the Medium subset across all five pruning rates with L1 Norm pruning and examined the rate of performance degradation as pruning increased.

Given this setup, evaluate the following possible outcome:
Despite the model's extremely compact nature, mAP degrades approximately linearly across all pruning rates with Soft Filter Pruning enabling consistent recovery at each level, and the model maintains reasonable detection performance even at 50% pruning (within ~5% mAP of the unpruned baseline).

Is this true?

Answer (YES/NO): NO